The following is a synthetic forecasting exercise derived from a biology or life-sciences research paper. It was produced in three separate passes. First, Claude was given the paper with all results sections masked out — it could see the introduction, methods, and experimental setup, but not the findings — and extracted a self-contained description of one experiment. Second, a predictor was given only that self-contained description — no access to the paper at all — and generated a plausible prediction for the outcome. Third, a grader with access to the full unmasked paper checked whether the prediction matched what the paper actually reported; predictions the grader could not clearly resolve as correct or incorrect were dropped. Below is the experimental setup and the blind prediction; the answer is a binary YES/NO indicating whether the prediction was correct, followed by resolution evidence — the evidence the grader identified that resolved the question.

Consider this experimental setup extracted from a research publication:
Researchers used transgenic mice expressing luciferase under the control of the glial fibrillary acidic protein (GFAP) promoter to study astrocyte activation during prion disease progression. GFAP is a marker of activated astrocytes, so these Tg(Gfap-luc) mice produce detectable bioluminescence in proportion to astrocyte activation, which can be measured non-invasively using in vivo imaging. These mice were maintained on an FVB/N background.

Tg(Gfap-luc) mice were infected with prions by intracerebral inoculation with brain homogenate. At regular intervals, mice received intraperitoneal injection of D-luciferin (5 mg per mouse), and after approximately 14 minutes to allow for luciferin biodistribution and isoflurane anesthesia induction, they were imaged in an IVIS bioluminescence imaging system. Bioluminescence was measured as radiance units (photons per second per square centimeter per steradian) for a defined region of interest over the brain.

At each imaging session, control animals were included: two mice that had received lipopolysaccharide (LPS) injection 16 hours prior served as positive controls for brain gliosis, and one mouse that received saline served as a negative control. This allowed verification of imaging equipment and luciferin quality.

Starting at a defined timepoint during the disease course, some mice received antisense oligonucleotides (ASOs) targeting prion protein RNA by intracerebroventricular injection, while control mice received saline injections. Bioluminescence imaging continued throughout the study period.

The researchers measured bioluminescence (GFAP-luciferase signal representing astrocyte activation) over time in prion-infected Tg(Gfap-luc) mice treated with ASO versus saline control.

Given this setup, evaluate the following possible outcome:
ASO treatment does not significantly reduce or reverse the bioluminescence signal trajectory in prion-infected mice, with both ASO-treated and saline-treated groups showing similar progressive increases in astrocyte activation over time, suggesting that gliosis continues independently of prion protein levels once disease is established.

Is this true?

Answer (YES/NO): NO